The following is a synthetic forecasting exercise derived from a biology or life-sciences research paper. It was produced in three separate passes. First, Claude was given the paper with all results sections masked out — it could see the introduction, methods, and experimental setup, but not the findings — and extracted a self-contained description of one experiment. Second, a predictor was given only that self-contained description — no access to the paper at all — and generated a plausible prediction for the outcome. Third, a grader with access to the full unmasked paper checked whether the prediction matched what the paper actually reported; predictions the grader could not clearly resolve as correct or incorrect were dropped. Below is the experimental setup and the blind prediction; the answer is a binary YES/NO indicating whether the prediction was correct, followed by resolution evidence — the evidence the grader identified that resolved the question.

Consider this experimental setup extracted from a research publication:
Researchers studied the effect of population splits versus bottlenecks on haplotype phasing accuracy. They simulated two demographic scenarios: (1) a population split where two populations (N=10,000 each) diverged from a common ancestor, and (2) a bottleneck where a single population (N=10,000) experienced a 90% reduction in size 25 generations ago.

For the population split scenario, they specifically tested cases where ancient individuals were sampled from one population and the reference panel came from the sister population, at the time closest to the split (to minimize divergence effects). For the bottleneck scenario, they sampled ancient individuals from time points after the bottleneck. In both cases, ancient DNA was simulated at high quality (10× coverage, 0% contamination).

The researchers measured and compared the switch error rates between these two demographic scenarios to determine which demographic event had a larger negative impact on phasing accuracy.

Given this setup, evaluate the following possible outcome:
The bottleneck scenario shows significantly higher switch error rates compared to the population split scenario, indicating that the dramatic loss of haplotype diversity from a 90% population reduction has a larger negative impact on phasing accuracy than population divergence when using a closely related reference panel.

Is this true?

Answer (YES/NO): YES